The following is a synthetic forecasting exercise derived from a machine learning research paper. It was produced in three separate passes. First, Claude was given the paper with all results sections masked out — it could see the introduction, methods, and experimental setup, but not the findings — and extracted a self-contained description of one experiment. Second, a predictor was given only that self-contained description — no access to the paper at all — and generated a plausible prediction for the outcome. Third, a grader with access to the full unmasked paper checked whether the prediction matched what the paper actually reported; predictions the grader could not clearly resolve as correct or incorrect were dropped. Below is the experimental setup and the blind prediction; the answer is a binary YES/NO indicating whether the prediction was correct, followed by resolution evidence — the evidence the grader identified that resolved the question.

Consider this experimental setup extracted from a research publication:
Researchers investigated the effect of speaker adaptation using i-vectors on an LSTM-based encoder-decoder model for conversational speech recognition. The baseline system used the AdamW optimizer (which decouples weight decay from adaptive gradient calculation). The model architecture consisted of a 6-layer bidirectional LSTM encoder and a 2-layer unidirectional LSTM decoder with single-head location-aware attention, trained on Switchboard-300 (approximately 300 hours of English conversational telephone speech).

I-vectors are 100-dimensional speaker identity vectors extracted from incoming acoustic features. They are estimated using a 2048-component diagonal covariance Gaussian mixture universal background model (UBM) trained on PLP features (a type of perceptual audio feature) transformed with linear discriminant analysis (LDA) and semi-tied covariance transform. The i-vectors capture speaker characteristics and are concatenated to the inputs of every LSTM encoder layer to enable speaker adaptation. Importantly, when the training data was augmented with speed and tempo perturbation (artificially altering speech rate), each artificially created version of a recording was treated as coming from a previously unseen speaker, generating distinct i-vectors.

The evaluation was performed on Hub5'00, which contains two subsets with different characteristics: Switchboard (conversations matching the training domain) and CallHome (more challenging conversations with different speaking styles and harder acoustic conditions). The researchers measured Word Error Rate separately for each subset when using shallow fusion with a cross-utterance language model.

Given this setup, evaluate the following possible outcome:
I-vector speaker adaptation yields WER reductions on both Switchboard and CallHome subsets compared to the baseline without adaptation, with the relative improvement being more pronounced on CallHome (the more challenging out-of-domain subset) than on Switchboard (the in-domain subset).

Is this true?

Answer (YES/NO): NO